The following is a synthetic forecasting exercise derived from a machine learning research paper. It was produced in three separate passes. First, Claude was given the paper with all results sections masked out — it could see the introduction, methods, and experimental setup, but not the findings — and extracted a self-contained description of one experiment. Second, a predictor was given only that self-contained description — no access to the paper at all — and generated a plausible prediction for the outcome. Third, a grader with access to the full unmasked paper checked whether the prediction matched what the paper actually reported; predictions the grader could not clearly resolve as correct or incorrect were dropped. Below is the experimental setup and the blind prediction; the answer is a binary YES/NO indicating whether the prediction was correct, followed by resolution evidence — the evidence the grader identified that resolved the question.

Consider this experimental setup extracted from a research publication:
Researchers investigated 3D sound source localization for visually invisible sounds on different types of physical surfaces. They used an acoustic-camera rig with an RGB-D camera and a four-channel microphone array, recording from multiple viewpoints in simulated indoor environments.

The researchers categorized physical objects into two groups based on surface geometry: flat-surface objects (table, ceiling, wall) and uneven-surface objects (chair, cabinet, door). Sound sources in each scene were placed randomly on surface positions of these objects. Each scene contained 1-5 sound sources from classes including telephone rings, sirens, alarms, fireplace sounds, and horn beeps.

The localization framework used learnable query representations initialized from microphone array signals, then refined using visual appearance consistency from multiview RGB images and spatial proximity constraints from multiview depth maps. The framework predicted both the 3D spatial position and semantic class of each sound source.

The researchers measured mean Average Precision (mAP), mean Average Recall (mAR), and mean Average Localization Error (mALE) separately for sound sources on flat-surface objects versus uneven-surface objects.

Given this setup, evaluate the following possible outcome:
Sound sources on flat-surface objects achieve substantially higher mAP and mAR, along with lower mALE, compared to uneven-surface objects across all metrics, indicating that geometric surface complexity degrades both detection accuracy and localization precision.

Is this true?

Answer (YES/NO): NO